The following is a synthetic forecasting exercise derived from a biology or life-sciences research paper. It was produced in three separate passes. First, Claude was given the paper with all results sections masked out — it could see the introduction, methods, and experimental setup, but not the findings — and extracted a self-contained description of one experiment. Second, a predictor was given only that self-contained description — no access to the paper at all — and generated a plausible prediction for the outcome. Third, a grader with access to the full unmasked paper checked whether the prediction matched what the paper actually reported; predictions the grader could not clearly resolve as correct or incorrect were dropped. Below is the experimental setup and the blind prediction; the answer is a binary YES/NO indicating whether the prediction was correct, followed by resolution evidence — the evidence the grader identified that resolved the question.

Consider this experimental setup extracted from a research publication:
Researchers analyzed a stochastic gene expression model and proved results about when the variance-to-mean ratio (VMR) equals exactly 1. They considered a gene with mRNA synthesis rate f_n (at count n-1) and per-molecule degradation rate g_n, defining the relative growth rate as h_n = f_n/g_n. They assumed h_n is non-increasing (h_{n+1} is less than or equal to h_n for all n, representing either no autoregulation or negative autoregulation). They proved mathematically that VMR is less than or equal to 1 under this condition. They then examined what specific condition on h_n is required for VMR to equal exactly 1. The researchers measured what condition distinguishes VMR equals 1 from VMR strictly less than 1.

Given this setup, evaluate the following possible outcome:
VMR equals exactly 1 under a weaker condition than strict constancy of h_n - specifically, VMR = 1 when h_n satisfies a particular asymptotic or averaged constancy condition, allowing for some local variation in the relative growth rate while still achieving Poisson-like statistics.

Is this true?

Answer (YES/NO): NO